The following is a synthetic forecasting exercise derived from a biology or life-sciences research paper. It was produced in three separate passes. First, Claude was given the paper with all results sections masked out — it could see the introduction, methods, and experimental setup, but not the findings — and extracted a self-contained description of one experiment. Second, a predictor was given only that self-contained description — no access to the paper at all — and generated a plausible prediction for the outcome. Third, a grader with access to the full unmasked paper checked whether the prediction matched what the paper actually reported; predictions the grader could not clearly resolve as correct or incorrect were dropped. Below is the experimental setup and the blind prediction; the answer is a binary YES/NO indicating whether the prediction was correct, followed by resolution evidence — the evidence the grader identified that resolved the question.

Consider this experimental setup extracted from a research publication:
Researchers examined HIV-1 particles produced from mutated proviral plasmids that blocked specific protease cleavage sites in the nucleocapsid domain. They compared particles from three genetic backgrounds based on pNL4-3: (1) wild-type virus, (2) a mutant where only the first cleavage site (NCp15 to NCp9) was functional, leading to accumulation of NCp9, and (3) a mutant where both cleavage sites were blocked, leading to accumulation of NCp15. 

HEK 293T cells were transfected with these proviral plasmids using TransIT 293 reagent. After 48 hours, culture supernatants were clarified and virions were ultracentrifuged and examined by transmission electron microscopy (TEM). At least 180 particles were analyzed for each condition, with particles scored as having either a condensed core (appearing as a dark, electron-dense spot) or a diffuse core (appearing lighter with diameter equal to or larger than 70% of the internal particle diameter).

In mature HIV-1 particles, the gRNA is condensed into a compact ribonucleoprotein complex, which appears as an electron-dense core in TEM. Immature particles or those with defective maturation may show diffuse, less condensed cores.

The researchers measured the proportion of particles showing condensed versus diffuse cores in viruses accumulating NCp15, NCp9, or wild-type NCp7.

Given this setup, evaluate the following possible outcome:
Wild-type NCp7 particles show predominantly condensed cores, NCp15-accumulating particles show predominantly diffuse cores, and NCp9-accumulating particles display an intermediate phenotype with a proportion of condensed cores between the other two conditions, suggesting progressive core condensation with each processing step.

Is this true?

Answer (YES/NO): NO